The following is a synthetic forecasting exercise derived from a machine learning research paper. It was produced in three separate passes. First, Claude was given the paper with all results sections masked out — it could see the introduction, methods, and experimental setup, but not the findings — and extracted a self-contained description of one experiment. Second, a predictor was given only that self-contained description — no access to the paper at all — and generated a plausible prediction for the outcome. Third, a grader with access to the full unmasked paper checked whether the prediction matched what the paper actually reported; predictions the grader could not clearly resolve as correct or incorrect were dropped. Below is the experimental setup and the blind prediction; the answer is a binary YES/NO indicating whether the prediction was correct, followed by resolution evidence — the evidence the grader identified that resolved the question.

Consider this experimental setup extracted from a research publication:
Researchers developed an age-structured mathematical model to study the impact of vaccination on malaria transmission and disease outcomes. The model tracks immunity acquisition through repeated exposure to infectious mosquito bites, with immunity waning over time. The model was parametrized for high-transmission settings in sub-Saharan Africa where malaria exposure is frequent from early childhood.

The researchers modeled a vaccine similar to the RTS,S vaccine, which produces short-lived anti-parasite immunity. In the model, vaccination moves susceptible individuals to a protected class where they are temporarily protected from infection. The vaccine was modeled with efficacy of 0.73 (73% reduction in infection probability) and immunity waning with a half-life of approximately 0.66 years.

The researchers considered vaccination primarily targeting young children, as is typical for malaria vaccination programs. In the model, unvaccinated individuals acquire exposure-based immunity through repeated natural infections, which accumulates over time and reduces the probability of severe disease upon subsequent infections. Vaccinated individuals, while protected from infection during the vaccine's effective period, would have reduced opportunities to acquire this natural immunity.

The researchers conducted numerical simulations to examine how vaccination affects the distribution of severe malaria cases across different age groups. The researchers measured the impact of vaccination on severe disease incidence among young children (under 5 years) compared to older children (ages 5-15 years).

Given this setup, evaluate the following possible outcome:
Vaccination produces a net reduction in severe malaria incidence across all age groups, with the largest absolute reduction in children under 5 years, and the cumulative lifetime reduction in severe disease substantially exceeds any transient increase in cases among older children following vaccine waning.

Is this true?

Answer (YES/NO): NO